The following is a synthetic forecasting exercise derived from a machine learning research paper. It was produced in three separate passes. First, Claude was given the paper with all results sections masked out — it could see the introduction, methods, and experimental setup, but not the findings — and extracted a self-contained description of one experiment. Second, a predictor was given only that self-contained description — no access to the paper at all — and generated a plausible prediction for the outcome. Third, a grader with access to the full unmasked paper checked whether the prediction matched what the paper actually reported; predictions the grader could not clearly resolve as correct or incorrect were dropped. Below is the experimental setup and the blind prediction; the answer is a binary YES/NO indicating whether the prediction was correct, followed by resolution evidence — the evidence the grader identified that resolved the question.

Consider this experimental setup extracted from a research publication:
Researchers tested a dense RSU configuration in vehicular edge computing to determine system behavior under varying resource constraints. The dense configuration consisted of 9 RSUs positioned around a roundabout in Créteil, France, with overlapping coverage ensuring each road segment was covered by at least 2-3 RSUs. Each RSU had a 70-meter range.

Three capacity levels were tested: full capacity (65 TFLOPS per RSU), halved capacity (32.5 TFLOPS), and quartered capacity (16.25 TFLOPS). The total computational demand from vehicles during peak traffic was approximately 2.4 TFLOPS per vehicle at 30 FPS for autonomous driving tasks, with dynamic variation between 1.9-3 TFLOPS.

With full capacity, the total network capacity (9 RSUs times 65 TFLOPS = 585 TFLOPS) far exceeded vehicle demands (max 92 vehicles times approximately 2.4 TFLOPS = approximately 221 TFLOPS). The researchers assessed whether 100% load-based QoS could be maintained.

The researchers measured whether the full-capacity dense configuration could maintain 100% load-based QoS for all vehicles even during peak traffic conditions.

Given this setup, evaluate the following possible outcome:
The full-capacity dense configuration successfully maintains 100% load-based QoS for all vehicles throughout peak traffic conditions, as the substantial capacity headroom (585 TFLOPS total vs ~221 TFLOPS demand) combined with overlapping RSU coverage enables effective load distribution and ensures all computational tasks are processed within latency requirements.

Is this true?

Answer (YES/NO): YES